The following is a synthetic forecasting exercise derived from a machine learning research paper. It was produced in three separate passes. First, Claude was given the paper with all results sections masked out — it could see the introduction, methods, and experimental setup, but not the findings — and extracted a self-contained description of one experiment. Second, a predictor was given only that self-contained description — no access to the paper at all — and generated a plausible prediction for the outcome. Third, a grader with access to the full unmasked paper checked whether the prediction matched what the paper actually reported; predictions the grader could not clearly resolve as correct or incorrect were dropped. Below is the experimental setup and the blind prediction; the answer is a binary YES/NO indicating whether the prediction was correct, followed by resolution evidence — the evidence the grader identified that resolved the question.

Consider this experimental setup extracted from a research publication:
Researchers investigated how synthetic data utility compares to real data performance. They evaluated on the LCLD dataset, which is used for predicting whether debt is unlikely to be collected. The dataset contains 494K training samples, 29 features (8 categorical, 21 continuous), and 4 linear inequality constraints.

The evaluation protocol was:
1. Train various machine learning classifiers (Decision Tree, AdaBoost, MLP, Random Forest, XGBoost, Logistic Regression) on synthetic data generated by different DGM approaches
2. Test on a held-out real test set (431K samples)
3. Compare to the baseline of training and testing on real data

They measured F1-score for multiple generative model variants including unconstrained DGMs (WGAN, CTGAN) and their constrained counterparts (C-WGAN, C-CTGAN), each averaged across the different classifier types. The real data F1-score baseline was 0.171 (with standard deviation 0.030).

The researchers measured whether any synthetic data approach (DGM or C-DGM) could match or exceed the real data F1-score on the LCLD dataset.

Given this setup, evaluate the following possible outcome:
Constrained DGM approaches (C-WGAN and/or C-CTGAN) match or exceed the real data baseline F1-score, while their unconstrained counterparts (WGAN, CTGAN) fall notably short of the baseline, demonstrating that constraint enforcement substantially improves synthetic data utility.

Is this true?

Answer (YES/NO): NO